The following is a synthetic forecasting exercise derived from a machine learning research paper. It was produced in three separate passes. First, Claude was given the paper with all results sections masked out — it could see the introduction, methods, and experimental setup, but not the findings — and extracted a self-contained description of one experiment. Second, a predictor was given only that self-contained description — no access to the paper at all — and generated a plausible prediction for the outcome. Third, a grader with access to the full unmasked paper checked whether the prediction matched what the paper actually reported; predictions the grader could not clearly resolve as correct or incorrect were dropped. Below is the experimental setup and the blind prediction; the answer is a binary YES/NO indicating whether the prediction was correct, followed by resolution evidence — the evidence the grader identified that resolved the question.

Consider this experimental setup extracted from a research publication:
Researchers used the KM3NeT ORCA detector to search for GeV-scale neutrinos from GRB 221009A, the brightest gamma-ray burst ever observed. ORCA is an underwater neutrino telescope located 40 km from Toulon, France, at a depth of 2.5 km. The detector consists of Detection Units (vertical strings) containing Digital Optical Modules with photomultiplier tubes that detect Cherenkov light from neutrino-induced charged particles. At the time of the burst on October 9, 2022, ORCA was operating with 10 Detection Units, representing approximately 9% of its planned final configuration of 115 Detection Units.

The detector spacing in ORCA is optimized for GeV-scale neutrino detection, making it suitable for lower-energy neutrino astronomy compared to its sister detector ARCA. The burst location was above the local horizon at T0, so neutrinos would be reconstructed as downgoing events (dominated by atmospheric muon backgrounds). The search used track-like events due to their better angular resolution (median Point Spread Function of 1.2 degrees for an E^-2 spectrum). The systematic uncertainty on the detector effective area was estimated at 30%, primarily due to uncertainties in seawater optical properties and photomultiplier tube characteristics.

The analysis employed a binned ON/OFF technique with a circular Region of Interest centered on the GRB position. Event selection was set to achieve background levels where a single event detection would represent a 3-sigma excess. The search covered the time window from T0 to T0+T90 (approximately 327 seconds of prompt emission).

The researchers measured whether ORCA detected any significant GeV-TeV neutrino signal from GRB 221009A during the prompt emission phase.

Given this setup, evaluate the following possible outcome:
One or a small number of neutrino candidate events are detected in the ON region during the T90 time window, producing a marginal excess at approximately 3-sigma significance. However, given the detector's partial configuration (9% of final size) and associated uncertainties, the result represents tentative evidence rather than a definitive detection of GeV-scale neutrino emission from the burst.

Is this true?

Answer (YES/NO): NO